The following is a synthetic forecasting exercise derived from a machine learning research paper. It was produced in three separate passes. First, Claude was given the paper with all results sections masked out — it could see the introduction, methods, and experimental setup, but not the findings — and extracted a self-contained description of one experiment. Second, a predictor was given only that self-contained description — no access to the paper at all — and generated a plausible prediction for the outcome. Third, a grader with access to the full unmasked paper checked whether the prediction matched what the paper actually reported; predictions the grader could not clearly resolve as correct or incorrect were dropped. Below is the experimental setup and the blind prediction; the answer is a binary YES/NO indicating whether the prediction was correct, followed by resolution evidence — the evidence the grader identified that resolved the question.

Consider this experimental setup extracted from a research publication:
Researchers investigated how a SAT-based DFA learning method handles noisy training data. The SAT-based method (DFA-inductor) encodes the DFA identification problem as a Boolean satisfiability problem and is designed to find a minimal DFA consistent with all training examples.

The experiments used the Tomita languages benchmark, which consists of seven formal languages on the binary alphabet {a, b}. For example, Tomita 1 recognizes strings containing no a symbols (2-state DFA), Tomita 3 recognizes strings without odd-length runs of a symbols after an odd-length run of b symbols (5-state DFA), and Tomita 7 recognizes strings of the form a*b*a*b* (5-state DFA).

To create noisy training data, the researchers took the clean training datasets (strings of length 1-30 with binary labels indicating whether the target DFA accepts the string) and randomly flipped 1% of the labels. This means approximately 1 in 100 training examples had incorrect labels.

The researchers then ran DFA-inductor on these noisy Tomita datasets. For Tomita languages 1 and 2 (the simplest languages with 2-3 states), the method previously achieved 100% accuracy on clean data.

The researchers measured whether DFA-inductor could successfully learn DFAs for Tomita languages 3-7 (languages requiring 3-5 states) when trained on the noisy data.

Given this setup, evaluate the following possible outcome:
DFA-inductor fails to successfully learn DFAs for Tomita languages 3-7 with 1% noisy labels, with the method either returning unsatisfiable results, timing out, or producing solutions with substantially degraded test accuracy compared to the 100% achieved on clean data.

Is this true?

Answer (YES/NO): YES